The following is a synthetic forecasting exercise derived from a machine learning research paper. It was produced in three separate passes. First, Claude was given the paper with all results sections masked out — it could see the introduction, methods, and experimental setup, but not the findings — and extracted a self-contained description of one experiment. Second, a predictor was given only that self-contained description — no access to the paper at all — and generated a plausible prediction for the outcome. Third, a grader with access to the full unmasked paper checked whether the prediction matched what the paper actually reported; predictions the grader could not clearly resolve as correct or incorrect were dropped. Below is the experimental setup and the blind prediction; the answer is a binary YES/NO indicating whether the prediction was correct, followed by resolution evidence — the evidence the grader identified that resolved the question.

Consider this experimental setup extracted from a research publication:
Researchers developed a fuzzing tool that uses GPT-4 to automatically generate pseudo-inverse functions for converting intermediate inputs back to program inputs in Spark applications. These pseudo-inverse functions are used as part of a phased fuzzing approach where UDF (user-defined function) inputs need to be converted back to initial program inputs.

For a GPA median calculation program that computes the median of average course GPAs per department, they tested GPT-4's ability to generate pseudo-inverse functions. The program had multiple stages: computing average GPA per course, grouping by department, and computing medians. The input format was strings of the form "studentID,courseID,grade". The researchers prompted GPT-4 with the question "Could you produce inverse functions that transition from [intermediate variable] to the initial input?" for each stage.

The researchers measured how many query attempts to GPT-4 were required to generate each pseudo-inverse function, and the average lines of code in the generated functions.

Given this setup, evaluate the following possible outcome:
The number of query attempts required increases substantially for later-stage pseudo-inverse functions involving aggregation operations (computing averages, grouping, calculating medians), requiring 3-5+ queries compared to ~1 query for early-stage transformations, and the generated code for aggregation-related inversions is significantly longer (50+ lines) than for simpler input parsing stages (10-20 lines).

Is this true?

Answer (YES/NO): NO